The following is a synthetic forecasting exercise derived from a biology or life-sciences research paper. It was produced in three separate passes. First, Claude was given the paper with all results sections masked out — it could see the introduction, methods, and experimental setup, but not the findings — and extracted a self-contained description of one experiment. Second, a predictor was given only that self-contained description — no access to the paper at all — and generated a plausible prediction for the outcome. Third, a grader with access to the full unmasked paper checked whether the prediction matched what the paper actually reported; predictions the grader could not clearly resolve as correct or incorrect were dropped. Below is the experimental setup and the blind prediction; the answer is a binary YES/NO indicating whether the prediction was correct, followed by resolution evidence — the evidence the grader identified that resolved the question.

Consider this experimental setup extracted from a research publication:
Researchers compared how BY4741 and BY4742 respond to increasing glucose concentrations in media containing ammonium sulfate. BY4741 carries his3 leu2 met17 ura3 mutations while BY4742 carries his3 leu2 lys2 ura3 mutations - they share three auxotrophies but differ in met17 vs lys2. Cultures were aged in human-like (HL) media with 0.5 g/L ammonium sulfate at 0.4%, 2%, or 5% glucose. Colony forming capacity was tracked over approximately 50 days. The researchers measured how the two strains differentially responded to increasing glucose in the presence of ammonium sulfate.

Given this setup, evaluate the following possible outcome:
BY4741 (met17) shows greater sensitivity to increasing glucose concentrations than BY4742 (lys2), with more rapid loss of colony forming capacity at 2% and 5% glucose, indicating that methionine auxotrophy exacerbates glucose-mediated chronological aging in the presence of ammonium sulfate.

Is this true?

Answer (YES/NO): YES